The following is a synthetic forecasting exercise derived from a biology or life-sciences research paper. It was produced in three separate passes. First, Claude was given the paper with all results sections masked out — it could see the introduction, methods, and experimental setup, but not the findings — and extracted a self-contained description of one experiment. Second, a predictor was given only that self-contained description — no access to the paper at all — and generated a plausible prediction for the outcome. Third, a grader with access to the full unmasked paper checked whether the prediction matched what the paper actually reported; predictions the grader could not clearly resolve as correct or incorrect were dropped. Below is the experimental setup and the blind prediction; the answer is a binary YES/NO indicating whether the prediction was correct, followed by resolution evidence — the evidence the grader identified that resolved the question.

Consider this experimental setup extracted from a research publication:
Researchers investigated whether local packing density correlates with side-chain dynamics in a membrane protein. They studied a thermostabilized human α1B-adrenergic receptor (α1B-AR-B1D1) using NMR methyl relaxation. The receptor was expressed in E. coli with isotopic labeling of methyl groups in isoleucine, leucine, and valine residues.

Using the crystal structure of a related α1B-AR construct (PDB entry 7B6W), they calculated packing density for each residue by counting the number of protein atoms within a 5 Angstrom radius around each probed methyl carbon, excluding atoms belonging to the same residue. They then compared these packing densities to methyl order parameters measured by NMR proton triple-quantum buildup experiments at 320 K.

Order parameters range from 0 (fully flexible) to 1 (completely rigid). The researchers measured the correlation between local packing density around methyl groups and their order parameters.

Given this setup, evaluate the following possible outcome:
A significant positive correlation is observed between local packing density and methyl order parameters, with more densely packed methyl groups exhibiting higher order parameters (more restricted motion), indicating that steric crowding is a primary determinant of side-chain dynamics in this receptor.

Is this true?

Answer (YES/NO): NO